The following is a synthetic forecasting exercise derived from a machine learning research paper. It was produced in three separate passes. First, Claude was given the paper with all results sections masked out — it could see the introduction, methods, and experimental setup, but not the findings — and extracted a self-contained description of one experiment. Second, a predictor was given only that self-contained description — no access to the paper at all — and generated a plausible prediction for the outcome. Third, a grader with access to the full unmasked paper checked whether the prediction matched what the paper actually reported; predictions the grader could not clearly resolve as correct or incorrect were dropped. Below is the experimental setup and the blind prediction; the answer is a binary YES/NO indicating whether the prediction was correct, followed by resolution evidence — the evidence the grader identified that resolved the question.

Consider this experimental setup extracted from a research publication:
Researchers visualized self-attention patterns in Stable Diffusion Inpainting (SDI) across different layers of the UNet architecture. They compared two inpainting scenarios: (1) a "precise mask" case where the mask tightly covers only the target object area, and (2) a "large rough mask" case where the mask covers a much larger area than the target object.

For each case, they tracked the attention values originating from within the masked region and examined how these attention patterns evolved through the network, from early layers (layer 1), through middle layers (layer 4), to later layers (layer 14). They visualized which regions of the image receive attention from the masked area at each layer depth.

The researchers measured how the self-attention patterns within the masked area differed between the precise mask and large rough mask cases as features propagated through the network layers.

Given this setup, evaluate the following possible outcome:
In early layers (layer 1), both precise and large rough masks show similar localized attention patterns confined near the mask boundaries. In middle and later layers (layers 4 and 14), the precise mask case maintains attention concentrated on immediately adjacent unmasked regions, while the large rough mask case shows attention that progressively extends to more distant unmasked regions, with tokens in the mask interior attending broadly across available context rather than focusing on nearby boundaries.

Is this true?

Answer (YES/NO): NO